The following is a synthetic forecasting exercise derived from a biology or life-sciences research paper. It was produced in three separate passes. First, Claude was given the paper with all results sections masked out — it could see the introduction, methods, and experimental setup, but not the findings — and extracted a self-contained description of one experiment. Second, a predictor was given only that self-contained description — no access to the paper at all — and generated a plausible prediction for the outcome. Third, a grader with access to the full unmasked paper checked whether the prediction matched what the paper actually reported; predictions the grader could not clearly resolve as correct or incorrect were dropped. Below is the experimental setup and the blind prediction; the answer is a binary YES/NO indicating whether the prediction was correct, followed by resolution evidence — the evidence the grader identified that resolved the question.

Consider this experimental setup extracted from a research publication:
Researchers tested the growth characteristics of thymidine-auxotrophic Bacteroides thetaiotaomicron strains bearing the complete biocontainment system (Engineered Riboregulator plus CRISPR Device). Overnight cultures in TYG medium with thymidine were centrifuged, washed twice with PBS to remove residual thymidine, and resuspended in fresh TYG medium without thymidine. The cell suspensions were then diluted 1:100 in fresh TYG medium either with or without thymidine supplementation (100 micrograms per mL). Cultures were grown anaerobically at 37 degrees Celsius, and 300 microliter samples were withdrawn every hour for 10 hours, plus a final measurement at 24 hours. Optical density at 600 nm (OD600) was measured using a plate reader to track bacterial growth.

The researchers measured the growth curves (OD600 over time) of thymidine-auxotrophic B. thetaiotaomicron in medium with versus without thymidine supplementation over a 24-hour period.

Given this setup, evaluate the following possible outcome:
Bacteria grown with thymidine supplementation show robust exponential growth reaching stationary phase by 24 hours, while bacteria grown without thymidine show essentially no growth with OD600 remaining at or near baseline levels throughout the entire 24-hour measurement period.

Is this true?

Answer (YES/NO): NO